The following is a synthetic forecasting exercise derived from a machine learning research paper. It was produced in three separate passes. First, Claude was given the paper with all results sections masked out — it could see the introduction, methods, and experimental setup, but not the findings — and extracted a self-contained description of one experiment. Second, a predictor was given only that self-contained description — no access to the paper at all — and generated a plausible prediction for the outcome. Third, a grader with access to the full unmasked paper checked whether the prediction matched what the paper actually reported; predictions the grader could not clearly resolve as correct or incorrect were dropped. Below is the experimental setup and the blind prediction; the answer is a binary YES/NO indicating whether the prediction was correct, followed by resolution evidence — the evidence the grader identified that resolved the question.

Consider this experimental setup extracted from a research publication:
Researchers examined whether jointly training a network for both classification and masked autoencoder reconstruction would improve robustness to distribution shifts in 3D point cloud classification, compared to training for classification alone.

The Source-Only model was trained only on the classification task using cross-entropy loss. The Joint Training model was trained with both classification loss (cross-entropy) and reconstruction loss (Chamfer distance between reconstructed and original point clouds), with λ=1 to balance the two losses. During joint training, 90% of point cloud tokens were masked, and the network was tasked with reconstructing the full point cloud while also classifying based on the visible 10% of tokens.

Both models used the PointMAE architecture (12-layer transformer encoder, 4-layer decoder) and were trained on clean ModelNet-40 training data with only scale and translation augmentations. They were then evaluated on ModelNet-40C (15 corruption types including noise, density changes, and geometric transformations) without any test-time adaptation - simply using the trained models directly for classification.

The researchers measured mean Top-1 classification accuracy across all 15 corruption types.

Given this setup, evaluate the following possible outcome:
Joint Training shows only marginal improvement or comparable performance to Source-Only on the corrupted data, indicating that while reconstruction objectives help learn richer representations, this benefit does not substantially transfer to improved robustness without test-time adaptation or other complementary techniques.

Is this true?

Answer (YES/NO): YES